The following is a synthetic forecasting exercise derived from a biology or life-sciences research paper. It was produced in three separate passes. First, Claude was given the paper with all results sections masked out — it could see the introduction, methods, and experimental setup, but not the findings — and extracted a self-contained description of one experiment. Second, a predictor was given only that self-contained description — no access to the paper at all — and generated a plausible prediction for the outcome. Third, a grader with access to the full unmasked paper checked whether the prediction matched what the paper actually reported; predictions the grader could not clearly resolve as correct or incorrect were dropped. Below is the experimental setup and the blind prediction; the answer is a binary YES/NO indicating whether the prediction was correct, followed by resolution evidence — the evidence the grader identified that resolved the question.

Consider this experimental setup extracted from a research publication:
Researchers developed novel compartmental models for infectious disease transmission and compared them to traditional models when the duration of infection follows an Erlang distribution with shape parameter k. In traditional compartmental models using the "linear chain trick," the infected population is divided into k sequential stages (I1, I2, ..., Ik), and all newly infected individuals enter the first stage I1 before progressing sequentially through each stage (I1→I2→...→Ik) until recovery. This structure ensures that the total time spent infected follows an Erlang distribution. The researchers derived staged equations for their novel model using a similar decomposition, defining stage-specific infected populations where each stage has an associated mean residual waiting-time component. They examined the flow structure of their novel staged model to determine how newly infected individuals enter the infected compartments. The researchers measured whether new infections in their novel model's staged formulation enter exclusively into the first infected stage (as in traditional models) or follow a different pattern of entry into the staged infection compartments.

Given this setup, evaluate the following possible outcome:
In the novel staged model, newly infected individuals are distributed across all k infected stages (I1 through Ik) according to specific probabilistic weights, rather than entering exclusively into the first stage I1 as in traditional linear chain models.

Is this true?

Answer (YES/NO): YES